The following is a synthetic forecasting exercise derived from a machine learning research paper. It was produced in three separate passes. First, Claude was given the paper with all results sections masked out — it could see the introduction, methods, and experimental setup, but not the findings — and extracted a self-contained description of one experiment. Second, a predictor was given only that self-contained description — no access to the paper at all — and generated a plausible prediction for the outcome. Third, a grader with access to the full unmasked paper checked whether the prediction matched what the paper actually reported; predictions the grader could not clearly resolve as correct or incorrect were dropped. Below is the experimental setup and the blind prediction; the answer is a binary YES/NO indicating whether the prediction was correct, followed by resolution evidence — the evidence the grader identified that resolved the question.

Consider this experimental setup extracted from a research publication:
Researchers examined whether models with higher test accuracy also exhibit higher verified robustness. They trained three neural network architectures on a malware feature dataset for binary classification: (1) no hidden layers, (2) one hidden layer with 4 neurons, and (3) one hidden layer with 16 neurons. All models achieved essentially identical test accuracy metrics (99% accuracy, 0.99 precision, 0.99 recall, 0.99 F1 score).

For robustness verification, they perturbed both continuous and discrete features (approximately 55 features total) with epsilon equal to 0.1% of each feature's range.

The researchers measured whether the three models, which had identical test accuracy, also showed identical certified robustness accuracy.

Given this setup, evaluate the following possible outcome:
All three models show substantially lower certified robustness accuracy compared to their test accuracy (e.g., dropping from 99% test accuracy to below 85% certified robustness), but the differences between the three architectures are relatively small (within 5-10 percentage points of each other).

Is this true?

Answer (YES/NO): NO